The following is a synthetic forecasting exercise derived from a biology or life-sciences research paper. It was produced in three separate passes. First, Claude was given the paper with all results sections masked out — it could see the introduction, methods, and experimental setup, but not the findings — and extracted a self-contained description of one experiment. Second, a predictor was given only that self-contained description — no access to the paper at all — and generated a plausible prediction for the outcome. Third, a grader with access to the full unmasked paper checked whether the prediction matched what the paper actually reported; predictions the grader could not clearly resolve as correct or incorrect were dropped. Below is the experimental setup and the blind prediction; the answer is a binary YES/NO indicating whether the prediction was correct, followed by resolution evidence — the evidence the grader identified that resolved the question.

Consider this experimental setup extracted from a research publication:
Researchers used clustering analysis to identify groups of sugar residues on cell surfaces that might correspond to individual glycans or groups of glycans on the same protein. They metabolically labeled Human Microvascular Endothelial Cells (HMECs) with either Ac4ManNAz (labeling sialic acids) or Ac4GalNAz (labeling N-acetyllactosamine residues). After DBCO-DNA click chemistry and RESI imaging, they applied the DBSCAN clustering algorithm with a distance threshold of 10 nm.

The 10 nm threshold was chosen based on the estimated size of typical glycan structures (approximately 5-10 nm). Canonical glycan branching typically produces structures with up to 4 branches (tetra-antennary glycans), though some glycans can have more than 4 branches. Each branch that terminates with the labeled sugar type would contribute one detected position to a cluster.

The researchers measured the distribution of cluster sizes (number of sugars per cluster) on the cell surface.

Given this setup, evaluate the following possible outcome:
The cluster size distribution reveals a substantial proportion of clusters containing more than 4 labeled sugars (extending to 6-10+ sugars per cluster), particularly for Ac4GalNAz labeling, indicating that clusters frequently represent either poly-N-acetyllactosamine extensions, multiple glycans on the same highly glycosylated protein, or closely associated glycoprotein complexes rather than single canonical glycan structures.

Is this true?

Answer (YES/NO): NO